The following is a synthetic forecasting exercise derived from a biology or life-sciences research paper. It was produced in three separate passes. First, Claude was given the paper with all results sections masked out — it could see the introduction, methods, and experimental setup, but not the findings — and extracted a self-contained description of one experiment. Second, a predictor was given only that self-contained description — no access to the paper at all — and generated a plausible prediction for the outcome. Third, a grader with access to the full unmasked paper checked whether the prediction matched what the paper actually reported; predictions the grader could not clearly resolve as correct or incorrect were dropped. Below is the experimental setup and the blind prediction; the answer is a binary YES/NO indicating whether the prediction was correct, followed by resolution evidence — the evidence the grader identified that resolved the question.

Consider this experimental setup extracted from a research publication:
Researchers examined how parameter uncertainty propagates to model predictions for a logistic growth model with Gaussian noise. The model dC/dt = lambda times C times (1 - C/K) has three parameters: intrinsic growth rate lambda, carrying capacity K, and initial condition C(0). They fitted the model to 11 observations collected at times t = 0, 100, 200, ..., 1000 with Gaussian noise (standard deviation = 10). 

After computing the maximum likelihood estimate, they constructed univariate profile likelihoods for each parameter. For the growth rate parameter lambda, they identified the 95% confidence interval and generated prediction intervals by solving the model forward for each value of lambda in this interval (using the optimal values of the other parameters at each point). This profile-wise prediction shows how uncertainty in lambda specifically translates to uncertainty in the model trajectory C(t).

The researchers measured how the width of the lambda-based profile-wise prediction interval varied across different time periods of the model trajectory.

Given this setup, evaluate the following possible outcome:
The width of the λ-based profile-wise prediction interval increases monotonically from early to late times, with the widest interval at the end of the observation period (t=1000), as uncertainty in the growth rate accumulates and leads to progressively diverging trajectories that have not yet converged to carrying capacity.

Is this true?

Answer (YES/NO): NO